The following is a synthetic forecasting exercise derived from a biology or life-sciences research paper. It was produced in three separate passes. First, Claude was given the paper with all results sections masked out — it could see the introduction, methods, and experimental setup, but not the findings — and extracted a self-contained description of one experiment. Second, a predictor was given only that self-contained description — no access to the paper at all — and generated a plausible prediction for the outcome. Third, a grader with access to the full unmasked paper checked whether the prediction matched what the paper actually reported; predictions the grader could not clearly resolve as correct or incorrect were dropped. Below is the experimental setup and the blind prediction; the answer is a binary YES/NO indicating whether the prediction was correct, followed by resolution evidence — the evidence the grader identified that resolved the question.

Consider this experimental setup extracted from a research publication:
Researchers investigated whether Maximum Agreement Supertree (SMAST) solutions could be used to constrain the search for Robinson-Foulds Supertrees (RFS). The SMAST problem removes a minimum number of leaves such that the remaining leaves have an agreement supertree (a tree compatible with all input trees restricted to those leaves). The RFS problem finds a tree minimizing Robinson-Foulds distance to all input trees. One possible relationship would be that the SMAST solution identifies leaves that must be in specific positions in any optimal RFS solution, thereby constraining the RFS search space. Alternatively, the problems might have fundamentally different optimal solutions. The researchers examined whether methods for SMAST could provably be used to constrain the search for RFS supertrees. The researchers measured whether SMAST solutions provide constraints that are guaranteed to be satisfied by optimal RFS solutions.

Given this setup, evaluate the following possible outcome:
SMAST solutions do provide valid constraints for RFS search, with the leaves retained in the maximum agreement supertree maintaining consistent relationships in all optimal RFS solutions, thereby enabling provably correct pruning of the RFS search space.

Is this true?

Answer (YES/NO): NO